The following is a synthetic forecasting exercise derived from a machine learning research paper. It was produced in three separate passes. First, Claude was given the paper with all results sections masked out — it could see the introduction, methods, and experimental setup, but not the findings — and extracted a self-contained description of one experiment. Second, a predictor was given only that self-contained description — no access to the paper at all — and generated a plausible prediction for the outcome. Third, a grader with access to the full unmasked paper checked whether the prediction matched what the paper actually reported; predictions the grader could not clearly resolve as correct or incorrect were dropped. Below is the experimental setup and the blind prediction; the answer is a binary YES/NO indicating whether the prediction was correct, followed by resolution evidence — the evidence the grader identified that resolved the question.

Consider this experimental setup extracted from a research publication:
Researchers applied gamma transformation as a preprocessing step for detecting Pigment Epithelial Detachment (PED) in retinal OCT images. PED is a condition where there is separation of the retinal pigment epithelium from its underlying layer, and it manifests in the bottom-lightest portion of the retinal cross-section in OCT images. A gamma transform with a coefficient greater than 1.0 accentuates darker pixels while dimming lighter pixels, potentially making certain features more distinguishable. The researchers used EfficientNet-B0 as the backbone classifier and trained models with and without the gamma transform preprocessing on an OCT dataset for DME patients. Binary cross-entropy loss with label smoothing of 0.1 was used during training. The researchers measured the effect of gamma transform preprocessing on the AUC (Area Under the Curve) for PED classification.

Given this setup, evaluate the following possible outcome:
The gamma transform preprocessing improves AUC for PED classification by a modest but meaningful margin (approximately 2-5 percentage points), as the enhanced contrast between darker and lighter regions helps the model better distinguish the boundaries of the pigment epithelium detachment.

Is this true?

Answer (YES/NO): NO